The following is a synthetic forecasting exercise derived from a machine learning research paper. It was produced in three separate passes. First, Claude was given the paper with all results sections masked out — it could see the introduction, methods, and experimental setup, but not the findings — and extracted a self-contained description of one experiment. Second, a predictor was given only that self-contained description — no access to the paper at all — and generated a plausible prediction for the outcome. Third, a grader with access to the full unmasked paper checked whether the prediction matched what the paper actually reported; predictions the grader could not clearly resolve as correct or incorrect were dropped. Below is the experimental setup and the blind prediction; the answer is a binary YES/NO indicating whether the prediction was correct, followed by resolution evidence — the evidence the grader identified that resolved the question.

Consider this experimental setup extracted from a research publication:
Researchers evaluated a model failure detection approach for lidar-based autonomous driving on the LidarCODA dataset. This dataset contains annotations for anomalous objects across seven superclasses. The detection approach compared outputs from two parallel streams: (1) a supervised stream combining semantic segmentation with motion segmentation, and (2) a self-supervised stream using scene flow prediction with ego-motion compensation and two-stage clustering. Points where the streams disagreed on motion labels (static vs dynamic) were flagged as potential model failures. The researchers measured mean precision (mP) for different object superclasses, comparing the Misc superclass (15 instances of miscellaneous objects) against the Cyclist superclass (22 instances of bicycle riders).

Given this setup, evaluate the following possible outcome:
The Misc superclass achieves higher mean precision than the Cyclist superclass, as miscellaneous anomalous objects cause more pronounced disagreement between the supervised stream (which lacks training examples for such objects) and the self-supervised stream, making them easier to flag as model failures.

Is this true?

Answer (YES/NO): YES